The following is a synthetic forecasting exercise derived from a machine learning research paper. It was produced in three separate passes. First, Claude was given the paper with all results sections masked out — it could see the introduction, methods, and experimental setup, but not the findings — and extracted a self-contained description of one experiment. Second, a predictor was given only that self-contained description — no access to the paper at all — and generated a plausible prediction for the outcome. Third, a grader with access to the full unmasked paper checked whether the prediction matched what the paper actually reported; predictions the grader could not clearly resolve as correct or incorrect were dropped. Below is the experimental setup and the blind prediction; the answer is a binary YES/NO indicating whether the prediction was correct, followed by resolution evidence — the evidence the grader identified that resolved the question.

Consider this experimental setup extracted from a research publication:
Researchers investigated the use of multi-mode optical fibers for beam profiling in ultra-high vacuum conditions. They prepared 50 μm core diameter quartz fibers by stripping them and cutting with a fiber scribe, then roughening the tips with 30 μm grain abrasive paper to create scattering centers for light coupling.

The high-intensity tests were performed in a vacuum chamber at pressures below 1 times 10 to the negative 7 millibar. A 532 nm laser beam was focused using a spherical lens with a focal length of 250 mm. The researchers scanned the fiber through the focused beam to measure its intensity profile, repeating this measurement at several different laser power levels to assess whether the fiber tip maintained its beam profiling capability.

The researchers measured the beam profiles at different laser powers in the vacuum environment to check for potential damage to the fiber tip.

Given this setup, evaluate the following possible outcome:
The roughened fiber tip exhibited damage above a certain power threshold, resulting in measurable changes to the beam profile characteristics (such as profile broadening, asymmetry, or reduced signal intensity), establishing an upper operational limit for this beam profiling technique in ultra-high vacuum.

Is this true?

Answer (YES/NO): YES